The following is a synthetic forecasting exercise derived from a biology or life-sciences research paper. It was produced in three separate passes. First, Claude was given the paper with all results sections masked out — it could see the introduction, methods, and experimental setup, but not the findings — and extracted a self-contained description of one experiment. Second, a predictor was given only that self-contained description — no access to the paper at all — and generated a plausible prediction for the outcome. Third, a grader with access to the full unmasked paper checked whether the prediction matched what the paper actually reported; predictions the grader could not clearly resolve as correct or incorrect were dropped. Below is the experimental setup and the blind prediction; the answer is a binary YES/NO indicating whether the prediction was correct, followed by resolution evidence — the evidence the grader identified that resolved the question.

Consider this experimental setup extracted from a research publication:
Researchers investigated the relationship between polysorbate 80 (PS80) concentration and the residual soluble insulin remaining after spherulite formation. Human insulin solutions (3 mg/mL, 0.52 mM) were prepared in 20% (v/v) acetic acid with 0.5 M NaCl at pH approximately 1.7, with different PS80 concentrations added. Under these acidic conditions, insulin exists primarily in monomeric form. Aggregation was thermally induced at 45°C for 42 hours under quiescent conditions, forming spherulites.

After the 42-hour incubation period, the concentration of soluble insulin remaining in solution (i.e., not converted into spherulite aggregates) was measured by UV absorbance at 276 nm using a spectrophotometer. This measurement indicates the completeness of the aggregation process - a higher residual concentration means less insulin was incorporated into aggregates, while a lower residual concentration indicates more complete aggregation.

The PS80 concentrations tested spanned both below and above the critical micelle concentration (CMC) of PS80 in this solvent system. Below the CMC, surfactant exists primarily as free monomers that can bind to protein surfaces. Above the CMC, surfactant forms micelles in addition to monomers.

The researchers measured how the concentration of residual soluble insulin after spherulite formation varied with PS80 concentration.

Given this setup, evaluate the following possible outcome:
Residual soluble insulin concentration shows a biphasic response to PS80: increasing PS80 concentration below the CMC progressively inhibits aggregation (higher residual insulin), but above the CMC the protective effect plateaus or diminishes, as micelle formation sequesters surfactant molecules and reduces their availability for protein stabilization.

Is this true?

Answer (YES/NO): NO